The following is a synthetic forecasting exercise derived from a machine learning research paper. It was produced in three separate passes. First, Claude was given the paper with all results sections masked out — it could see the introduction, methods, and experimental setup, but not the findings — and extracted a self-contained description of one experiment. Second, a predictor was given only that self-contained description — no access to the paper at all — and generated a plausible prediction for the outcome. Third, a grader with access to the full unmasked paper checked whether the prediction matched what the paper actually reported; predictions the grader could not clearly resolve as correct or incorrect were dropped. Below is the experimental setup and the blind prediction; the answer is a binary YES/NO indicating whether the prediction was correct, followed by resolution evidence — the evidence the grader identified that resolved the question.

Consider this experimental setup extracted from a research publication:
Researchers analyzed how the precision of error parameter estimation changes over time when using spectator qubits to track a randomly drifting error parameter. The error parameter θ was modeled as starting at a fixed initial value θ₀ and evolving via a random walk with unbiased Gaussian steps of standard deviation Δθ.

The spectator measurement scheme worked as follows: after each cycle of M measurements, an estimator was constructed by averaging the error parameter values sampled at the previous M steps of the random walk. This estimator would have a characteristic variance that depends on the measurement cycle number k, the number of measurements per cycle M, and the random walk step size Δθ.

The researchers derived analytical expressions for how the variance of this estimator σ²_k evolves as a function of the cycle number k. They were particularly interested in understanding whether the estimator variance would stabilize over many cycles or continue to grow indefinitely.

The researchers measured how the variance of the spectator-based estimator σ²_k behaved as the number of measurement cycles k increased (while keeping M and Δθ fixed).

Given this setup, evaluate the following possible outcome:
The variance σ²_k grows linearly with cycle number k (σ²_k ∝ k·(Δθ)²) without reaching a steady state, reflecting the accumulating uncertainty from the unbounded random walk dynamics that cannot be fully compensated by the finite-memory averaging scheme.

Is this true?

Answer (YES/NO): NO